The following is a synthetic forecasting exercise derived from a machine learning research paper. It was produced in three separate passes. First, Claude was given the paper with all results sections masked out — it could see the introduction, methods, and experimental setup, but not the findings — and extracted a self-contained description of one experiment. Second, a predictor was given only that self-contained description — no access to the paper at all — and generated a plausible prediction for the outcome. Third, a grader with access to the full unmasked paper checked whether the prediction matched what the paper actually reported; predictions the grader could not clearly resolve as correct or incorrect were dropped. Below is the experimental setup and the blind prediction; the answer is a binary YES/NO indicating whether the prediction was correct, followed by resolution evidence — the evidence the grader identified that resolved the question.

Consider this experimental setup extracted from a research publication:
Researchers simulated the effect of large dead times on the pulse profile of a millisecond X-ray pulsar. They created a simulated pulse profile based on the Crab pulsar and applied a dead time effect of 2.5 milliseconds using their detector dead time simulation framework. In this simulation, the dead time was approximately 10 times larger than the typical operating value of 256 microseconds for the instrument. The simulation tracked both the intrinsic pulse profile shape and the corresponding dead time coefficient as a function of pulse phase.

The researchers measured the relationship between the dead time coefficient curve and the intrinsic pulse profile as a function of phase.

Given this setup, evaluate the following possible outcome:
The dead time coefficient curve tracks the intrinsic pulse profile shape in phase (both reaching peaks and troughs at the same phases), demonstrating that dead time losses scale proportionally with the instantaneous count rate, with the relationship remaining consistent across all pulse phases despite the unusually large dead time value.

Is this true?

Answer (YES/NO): NO